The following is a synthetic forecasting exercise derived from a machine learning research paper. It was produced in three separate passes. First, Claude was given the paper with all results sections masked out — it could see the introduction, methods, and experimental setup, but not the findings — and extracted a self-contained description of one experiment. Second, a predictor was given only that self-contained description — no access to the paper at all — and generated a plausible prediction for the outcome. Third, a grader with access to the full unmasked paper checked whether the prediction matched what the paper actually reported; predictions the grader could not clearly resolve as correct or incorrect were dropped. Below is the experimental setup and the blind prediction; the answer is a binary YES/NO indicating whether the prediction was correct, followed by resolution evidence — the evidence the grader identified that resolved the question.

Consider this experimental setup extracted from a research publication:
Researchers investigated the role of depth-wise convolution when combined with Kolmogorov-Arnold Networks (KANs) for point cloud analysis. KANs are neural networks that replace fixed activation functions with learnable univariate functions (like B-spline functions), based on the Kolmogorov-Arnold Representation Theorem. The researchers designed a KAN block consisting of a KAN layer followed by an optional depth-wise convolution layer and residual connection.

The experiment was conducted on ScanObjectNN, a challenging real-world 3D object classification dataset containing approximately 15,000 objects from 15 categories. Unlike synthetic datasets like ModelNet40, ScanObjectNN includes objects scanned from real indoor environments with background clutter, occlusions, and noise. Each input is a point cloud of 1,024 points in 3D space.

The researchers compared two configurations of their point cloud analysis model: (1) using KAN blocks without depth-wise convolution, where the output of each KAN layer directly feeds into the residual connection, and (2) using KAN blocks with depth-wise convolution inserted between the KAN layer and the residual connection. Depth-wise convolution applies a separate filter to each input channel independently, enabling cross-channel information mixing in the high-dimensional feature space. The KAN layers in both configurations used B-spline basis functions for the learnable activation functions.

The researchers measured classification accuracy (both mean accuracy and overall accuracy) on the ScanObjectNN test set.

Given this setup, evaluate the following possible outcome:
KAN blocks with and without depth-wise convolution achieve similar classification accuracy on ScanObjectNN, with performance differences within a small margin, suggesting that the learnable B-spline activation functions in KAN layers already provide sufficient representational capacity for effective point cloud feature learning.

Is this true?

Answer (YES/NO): NO